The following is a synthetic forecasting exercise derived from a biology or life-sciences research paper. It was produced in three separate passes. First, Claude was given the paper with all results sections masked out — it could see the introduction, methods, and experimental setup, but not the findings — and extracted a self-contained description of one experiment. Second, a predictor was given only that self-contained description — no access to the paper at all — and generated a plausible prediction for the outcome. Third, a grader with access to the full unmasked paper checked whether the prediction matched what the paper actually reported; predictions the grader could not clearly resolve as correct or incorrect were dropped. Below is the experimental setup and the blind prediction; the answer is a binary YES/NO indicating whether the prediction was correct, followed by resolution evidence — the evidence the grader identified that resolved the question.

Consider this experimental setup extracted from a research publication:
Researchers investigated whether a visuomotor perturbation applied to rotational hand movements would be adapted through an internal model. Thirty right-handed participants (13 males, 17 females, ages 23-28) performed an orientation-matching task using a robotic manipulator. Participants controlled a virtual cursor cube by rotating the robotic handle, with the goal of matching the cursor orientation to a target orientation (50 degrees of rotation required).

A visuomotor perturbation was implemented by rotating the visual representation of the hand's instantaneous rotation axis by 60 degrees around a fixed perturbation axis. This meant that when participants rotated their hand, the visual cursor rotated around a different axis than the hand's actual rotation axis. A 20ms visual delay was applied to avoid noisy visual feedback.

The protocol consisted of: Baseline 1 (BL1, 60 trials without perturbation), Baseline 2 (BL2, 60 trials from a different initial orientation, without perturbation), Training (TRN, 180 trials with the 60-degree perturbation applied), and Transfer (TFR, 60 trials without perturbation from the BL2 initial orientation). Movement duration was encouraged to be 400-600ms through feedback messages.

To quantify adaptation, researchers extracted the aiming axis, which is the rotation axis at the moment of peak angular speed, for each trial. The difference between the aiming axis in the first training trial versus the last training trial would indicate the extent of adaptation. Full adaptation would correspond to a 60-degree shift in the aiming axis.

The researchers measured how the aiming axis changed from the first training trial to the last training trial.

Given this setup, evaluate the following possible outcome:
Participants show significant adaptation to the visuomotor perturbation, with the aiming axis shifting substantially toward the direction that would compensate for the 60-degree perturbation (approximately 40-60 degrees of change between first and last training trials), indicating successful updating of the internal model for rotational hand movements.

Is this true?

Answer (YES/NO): YES